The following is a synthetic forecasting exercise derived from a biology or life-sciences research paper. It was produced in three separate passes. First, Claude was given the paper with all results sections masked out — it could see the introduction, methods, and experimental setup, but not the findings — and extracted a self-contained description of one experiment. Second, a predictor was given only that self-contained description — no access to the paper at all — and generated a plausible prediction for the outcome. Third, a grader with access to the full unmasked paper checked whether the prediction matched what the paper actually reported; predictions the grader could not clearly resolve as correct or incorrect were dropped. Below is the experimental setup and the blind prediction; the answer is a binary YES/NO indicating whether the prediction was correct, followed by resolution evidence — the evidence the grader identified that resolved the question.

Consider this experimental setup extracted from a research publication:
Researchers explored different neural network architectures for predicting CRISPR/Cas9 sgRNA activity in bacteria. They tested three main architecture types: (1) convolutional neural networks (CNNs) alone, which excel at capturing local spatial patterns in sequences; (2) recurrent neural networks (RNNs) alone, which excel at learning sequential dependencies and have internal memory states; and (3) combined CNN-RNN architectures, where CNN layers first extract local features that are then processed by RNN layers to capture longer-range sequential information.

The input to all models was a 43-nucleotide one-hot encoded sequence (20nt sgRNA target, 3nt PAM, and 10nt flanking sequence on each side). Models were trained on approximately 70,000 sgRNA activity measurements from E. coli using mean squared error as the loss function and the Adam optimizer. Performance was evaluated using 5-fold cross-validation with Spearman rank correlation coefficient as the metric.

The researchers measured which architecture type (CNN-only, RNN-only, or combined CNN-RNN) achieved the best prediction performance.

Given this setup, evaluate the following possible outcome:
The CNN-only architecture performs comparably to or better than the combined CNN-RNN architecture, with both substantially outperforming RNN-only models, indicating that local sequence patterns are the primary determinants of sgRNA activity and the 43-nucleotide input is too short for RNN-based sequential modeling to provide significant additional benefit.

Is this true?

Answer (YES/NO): NO